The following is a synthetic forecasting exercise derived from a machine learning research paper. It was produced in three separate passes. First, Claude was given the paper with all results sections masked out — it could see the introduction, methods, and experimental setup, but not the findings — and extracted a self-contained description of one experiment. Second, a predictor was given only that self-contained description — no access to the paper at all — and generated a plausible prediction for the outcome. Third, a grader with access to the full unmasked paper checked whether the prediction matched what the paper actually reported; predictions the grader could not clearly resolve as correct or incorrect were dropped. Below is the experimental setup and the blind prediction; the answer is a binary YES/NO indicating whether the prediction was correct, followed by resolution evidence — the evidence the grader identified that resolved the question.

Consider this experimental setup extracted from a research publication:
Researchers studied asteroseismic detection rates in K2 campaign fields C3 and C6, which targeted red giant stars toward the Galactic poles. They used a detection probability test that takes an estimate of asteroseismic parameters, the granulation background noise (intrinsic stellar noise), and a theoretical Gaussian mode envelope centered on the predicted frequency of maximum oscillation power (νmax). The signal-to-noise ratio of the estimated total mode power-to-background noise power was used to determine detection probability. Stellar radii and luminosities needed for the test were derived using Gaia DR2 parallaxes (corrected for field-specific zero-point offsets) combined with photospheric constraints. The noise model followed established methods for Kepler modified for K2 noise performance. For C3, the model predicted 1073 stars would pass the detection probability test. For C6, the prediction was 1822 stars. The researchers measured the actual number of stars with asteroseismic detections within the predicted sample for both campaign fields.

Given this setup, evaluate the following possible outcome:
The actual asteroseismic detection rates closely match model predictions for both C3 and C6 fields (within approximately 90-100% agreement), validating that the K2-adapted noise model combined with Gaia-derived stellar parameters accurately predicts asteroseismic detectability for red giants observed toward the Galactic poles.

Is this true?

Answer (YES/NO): NO